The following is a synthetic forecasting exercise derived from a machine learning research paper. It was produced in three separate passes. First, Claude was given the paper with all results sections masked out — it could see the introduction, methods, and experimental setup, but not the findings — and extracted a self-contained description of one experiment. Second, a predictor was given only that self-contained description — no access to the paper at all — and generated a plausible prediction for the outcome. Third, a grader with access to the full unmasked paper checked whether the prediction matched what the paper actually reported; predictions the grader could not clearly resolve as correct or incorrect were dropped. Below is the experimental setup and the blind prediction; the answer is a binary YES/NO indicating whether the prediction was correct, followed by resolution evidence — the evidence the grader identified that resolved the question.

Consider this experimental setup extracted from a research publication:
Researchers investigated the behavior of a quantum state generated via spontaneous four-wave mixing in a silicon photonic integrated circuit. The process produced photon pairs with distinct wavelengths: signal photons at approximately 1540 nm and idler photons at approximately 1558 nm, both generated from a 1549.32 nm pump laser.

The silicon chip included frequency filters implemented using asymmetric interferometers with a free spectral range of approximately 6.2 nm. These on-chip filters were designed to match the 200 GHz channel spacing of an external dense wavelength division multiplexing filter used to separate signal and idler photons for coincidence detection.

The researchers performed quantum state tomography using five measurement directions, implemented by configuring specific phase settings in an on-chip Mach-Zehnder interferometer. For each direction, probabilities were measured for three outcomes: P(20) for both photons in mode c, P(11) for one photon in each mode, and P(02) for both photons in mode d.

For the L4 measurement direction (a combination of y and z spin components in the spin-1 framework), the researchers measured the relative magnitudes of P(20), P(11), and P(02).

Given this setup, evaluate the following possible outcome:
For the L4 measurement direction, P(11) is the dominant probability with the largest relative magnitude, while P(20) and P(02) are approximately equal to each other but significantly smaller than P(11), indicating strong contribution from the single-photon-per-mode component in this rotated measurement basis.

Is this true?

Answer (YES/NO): NO